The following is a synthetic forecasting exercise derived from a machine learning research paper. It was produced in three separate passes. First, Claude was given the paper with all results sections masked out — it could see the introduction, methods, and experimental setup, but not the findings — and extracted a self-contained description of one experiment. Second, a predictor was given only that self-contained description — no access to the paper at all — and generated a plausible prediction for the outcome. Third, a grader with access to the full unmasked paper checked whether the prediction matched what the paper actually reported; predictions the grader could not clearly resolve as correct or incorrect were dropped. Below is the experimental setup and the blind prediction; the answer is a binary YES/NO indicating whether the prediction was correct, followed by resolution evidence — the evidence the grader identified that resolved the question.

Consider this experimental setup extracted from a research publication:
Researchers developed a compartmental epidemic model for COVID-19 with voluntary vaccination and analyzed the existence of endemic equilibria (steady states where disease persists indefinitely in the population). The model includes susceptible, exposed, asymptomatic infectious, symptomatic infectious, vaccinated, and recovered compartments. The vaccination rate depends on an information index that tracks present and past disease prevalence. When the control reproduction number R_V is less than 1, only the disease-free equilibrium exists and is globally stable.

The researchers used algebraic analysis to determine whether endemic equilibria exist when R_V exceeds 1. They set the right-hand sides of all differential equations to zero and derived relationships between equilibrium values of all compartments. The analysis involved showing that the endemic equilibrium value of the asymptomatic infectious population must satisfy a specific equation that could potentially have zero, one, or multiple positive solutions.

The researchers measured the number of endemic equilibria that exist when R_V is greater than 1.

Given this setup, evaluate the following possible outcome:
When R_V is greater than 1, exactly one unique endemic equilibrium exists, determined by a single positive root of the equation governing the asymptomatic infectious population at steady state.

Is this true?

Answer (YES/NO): YES